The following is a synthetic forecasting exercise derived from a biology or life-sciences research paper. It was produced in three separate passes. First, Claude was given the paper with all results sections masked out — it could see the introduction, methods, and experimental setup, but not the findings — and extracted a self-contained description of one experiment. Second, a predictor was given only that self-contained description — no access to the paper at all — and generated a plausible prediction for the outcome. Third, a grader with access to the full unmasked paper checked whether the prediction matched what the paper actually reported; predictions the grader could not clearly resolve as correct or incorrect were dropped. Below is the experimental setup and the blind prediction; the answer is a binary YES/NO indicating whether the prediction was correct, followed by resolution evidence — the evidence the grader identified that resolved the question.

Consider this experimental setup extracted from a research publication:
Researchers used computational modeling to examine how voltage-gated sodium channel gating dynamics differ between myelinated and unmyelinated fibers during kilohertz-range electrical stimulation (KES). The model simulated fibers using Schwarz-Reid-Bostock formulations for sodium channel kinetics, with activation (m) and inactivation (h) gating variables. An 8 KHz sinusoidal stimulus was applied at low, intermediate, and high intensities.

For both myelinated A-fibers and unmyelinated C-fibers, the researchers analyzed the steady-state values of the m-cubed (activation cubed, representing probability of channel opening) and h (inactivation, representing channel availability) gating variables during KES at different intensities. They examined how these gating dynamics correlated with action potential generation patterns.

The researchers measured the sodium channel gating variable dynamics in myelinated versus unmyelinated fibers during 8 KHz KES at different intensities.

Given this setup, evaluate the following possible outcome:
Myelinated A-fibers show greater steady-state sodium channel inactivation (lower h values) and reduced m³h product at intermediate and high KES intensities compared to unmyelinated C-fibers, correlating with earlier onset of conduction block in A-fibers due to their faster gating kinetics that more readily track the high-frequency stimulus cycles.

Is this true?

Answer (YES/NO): NO